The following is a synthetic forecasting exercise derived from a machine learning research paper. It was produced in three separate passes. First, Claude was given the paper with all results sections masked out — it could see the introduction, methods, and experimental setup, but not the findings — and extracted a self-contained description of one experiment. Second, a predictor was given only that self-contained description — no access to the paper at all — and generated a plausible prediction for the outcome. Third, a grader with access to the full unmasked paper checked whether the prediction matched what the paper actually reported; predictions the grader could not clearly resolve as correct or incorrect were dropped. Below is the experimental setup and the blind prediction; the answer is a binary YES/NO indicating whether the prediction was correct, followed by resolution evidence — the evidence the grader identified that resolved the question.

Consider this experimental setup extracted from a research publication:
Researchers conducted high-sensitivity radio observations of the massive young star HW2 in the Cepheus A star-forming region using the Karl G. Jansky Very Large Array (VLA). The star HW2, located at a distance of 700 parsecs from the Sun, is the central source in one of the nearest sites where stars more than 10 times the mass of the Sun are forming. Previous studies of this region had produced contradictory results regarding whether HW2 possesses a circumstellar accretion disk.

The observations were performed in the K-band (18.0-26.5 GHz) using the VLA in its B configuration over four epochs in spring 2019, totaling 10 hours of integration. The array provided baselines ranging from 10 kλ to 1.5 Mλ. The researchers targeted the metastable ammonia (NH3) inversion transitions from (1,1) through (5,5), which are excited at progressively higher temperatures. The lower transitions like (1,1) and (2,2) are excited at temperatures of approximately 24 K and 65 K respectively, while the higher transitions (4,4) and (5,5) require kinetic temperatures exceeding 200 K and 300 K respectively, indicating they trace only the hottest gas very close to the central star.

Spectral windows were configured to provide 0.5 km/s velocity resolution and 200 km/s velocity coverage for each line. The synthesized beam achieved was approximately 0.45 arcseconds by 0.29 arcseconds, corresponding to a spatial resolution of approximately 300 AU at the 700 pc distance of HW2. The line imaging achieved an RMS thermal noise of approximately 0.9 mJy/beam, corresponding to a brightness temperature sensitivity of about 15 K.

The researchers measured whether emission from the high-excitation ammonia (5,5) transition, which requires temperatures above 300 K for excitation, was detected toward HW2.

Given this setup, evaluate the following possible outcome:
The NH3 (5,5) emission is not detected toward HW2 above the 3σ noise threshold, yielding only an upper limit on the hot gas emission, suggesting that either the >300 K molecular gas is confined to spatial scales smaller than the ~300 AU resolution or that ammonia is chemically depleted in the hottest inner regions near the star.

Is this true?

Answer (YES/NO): NO